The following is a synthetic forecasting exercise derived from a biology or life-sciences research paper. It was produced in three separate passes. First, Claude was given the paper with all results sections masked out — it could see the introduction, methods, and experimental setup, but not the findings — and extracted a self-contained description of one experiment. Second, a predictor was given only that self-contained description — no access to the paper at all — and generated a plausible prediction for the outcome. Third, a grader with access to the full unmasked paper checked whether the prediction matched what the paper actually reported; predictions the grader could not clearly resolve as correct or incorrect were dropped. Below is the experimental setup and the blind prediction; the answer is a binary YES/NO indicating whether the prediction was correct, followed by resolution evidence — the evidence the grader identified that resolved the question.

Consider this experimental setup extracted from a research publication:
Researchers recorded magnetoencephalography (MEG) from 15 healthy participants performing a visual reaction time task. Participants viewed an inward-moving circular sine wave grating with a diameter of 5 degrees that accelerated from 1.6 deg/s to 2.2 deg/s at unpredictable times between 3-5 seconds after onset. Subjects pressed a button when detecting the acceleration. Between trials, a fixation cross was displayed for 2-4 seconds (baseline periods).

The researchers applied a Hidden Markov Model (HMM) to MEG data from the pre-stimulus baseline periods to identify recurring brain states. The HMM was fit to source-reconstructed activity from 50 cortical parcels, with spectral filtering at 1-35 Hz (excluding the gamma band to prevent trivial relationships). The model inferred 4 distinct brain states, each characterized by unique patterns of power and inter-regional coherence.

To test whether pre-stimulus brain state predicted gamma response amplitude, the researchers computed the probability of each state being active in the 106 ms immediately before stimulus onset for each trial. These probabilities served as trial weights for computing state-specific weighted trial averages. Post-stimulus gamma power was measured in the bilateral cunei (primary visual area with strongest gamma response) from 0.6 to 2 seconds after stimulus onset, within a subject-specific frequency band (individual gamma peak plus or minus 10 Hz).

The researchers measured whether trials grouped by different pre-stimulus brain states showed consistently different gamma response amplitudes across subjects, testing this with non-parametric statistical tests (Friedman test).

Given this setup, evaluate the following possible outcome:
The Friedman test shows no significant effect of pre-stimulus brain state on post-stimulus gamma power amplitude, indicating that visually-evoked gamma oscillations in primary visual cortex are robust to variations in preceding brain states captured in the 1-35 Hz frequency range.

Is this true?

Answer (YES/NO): NO